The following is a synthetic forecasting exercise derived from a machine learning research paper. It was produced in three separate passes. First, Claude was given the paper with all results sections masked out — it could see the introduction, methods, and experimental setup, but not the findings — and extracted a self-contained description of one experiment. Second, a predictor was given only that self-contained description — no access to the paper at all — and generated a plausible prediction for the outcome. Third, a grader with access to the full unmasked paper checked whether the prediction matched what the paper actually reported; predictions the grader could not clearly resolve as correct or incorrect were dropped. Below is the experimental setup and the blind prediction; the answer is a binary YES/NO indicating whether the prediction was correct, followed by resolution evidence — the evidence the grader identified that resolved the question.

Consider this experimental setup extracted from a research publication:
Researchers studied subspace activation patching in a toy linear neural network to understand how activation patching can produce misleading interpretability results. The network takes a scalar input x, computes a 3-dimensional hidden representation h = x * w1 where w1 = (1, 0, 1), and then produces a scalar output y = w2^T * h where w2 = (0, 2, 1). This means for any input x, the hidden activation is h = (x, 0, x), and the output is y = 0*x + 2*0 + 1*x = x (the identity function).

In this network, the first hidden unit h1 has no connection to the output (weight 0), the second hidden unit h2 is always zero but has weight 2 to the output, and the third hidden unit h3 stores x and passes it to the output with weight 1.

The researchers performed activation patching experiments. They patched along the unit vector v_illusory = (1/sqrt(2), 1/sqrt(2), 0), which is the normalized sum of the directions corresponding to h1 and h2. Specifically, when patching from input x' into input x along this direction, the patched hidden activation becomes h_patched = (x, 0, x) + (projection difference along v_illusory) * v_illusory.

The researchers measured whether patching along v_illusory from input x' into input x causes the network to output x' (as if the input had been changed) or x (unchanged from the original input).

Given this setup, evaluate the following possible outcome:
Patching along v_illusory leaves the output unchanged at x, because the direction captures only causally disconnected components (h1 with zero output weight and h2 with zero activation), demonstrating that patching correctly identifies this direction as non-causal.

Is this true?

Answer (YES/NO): NO